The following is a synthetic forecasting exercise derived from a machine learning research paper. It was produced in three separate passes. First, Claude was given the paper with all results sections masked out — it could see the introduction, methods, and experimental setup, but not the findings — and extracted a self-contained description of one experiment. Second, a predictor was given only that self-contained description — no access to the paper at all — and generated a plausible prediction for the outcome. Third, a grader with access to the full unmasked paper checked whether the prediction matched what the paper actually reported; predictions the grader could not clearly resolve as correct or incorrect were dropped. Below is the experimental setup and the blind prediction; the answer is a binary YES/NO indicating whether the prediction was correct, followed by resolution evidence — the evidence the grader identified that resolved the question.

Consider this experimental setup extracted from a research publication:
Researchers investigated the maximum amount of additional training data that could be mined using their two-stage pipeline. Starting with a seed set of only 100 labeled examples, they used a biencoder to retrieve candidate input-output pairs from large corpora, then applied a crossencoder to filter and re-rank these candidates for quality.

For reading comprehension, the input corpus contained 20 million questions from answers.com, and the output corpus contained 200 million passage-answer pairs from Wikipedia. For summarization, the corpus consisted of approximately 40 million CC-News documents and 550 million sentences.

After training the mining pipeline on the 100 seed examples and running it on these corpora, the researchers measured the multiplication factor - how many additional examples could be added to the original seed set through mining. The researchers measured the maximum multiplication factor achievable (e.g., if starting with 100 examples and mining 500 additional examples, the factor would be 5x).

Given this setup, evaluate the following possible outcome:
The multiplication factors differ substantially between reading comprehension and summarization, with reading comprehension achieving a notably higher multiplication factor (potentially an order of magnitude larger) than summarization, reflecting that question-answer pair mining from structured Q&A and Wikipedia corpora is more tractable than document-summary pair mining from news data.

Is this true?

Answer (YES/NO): NO